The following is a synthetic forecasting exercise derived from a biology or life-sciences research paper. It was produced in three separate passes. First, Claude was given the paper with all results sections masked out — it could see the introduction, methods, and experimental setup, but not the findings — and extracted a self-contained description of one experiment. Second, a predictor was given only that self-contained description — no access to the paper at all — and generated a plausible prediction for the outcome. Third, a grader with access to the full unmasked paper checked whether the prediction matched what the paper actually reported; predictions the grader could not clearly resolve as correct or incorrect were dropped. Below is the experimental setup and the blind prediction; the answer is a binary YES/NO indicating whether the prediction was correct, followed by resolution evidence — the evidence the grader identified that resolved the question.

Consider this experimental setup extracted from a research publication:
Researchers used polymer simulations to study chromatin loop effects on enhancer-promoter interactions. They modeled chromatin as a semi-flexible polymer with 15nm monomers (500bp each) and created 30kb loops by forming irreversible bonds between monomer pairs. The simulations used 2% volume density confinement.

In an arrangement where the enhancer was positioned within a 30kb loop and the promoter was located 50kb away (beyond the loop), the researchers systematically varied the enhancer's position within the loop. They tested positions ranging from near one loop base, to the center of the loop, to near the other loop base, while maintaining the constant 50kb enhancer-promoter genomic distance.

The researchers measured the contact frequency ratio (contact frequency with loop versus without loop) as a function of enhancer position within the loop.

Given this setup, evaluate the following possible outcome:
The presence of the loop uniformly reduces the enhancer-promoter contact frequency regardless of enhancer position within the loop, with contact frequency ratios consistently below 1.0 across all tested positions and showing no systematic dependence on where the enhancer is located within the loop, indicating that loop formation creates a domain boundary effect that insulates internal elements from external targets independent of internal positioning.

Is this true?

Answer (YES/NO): NO